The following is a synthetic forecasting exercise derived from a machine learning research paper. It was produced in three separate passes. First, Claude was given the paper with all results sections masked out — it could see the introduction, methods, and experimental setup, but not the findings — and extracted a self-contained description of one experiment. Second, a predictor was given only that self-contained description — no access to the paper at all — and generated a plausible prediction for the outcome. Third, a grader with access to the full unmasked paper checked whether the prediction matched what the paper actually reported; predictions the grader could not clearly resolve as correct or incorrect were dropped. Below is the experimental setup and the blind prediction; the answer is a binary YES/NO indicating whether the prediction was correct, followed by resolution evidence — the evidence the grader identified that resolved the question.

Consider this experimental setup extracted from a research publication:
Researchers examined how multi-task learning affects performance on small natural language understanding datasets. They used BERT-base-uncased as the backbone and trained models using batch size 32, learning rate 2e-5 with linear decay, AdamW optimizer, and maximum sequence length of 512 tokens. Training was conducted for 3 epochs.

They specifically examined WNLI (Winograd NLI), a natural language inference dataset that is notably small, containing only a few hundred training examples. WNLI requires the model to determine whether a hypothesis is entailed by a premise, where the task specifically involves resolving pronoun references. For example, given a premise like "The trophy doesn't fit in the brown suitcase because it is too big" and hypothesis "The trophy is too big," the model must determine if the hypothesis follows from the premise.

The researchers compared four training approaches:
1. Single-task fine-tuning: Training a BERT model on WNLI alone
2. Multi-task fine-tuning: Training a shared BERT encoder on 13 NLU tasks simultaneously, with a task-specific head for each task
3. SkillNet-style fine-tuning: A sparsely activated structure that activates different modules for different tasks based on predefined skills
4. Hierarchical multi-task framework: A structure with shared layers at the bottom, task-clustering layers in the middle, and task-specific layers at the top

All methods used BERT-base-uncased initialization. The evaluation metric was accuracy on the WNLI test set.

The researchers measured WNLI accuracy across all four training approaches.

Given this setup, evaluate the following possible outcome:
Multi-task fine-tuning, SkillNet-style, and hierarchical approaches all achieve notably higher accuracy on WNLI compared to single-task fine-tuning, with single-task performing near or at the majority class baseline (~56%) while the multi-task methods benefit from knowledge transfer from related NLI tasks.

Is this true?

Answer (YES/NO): NO